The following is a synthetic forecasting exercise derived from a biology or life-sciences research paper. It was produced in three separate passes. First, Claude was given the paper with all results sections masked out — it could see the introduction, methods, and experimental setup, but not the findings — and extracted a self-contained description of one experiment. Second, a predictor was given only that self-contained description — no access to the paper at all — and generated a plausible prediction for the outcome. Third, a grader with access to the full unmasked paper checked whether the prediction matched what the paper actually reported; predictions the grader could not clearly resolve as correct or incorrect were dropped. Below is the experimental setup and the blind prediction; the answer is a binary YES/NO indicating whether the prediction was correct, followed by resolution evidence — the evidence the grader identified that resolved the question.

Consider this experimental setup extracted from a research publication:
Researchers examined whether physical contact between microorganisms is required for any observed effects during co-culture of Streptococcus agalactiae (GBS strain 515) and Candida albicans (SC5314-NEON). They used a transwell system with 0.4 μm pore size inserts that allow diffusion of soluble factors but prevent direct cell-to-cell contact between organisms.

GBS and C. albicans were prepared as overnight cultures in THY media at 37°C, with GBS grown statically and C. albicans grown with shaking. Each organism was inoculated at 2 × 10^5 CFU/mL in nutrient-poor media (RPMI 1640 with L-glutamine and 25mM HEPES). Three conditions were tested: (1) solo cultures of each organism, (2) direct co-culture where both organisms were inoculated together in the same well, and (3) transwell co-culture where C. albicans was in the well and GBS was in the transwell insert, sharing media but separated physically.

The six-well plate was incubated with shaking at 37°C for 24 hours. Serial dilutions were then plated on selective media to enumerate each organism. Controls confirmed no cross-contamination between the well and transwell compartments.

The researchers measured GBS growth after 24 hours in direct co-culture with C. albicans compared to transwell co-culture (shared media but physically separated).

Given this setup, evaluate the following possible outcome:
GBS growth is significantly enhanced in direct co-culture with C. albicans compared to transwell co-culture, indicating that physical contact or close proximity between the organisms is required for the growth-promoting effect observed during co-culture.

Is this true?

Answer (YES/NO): NO